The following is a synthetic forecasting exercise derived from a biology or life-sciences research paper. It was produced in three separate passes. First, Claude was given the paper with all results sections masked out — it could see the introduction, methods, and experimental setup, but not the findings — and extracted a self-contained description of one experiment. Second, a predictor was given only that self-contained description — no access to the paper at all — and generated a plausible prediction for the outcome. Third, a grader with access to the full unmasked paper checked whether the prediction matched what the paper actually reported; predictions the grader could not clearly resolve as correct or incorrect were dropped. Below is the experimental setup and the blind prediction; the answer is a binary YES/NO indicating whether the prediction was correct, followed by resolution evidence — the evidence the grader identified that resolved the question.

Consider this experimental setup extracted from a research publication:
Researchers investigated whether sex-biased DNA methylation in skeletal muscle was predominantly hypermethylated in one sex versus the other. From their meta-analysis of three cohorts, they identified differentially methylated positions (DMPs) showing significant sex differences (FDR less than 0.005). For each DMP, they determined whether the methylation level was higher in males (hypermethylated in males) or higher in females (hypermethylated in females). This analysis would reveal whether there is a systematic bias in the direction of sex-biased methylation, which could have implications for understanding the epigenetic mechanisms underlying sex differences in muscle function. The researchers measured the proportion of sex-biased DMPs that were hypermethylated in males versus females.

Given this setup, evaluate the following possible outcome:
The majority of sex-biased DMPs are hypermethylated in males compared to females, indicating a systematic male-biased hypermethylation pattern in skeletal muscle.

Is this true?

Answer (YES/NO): NO